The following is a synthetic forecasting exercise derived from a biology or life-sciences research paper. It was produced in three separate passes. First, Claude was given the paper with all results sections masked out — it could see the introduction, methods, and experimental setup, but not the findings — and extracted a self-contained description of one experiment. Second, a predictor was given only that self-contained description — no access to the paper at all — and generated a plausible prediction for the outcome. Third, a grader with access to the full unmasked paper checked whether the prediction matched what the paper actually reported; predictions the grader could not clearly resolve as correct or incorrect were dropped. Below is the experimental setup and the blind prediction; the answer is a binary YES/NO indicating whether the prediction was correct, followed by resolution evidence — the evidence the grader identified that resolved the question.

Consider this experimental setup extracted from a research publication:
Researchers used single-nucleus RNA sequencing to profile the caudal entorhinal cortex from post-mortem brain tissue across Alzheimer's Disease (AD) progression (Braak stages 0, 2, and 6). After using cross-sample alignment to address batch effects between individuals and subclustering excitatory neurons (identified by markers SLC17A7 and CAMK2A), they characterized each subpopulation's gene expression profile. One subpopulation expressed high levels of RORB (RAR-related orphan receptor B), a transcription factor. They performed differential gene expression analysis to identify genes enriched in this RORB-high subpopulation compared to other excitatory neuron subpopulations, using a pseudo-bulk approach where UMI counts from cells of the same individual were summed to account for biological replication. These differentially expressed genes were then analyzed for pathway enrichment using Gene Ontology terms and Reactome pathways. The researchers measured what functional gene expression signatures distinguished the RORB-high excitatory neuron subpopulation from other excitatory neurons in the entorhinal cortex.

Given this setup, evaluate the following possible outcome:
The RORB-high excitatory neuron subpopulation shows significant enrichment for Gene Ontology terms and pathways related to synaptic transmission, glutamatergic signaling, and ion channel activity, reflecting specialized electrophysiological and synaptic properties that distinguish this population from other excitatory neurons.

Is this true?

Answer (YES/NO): NO